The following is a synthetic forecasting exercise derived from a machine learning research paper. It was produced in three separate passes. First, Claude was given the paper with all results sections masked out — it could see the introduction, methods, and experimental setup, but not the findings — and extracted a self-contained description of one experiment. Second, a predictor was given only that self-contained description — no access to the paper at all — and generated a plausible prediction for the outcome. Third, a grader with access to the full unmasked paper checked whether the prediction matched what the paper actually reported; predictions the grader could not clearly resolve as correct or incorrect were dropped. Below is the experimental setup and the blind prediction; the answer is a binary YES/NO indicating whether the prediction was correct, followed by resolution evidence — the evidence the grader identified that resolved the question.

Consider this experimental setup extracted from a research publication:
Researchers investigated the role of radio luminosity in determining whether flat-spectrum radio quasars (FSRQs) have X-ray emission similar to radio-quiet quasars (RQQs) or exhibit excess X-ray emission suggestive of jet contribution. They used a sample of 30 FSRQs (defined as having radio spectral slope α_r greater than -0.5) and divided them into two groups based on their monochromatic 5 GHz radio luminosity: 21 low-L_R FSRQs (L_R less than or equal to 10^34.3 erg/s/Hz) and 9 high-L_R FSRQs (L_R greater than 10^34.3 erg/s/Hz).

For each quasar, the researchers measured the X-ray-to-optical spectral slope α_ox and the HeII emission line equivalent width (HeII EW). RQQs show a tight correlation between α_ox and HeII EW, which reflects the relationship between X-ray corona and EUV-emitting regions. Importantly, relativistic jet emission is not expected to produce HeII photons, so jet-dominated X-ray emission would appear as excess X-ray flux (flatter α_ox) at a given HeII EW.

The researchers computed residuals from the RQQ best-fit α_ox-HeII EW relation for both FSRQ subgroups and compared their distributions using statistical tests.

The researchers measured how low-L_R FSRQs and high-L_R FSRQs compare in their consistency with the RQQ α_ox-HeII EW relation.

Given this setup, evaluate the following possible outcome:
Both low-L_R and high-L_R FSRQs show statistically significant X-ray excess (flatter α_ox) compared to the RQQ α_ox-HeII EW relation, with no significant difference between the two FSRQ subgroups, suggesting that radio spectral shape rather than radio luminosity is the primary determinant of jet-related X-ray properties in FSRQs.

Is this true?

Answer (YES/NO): NO